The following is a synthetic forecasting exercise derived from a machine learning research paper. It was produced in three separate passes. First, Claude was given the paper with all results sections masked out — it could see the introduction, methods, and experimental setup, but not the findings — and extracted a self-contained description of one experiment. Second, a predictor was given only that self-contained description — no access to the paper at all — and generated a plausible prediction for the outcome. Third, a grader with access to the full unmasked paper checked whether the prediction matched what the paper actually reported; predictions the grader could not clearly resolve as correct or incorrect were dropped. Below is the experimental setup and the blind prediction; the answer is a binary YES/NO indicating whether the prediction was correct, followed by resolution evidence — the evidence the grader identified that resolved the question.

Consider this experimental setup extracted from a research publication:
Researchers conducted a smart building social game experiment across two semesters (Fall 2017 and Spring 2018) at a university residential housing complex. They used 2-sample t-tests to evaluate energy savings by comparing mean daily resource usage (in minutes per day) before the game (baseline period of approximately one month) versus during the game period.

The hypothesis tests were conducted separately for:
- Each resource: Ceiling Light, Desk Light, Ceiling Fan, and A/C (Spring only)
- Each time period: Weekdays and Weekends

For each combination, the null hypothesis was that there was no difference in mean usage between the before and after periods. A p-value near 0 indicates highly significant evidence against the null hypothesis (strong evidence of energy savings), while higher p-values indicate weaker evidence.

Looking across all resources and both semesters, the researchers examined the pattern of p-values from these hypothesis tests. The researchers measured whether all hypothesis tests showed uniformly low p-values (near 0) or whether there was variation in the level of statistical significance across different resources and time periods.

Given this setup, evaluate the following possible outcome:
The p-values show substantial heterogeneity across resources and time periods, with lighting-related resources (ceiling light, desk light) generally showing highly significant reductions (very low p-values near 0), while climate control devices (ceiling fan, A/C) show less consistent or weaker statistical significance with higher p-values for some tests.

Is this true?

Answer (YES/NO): NO